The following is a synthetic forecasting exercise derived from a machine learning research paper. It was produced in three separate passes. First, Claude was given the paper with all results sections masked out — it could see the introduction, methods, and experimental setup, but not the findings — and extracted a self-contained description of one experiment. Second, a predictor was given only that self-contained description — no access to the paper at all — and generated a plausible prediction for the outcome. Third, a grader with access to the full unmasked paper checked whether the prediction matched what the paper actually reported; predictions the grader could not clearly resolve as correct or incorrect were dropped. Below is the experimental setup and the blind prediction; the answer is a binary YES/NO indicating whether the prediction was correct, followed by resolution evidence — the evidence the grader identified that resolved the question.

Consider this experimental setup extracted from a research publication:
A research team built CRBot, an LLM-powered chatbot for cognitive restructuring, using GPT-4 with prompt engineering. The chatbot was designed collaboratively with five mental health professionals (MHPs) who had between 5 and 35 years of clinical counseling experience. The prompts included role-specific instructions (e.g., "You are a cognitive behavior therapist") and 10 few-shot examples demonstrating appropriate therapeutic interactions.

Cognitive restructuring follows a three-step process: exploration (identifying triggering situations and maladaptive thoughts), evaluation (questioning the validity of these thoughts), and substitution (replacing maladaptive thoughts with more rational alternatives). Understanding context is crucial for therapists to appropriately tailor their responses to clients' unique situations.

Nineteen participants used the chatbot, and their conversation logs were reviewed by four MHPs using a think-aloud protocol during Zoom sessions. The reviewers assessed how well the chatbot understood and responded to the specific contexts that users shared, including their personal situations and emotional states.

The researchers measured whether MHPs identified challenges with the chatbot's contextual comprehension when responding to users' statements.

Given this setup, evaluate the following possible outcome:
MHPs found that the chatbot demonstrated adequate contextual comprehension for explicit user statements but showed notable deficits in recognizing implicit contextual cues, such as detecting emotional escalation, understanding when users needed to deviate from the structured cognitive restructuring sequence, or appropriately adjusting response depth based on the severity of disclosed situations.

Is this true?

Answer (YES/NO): NO